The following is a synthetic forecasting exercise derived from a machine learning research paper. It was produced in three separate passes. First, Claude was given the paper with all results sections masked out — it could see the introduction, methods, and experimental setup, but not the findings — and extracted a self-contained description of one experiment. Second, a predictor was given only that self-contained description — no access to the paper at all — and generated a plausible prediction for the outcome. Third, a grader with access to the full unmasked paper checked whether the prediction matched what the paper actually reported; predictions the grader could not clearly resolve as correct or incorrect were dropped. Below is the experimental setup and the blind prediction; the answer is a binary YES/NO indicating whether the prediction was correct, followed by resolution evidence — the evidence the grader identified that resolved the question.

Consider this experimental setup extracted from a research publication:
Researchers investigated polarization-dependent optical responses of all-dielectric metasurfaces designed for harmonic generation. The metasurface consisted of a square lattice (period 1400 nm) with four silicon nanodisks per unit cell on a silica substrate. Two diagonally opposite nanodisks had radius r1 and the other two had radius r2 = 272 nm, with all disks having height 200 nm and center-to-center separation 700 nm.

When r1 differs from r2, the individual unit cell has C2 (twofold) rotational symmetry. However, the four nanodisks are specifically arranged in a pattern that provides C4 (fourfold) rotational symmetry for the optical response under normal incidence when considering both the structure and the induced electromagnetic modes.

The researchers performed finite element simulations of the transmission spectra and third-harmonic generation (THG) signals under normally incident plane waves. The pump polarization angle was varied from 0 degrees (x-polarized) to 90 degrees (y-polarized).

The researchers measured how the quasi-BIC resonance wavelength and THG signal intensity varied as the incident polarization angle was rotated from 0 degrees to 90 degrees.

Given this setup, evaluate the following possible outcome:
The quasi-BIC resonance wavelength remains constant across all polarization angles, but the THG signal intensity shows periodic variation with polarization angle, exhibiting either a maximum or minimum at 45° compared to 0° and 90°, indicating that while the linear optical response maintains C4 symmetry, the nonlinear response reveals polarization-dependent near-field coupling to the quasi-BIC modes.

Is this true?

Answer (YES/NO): NO